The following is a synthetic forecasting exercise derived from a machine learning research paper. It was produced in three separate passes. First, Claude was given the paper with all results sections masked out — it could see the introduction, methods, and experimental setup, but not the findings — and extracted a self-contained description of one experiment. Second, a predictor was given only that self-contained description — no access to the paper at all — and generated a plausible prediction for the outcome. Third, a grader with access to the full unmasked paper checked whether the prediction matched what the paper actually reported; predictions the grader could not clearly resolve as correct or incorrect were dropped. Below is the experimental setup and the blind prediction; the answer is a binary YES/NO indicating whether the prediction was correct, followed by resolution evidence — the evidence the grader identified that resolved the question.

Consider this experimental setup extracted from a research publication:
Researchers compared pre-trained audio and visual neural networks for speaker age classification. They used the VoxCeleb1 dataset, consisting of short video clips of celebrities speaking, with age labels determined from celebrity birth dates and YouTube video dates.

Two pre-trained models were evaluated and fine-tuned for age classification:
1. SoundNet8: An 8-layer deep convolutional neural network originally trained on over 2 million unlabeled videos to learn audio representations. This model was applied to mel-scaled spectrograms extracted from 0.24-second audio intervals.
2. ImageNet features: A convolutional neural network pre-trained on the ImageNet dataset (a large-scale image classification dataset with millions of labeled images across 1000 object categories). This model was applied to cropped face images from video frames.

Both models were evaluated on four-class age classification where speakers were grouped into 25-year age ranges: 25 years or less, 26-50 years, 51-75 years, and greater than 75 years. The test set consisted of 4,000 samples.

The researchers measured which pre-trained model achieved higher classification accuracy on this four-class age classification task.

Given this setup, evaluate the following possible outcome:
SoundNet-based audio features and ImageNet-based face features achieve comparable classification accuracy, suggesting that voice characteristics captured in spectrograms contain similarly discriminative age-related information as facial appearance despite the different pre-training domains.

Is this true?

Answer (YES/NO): NO